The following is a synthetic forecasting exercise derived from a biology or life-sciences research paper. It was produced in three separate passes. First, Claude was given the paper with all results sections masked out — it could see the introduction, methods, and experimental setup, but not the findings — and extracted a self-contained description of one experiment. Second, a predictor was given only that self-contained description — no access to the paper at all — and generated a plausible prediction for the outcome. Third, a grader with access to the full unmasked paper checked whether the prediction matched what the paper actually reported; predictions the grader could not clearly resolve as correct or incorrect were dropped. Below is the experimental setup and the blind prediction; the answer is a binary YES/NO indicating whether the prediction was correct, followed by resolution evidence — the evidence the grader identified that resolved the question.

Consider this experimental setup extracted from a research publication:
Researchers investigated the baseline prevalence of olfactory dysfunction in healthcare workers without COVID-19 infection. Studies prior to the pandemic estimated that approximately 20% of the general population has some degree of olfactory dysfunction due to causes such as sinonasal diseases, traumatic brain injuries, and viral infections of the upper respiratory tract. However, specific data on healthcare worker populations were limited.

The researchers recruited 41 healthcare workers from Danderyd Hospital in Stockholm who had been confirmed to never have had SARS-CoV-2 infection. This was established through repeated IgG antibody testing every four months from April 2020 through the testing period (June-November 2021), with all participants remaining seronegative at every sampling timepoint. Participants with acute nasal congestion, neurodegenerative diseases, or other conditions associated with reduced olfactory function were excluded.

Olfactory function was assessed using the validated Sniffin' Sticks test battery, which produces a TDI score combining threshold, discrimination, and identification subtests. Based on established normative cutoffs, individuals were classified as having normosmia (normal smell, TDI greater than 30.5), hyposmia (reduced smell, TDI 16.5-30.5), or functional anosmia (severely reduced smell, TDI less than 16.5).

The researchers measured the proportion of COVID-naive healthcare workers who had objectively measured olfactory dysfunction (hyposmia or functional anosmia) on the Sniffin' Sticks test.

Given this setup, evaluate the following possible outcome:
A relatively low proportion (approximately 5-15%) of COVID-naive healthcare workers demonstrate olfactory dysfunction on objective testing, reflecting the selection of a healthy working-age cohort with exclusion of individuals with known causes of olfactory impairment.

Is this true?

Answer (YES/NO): NO